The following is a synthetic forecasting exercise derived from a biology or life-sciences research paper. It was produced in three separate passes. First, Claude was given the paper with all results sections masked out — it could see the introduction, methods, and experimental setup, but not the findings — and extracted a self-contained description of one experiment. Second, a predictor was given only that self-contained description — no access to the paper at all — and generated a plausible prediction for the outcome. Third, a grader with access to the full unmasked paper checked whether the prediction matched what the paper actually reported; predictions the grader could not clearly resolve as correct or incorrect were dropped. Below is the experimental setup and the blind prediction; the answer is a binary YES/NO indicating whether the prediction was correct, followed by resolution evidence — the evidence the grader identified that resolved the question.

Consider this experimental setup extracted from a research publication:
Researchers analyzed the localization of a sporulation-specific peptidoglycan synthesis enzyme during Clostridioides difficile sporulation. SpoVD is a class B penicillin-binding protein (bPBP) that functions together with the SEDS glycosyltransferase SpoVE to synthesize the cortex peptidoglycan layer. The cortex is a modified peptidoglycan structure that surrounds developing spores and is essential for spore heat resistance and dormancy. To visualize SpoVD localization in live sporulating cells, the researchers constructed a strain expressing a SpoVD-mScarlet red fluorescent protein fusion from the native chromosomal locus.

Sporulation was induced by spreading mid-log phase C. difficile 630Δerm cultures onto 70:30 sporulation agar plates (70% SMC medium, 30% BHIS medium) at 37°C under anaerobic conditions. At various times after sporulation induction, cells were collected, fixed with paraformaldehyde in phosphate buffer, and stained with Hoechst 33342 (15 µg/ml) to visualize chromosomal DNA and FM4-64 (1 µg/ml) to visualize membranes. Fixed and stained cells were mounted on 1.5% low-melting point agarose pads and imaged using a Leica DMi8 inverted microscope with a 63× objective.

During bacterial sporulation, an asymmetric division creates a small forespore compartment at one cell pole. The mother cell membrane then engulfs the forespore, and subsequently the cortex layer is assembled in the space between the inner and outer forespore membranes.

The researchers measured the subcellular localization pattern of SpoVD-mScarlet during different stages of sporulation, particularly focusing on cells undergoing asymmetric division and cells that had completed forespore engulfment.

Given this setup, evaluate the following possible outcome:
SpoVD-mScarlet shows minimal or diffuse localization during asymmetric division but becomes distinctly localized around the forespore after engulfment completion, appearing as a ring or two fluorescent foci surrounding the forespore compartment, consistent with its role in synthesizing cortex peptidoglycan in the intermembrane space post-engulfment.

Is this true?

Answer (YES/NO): NO